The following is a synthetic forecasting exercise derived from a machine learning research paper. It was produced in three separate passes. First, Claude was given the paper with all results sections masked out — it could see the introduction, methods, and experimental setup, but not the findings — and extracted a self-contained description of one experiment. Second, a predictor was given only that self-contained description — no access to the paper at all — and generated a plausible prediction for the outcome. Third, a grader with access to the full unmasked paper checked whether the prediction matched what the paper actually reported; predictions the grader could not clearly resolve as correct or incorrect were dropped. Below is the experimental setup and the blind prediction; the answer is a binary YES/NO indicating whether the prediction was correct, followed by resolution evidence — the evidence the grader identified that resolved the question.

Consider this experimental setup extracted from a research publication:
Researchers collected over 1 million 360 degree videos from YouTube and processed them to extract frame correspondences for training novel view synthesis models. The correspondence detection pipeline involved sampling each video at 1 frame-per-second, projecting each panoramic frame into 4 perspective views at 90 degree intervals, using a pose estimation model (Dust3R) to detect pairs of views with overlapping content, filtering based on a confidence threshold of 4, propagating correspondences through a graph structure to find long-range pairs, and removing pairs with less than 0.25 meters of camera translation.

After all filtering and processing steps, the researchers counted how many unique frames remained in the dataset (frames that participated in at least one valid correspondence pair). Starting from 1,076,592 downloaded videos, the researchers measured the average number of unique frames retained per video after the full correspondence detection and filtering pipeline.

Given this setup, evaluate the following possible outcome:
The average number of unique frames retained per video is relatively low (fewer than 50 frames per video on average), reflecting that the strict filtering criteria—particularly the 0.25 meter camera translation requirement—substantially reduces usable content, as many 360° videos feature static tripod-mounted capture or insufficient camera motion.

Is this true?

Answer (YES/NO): NO